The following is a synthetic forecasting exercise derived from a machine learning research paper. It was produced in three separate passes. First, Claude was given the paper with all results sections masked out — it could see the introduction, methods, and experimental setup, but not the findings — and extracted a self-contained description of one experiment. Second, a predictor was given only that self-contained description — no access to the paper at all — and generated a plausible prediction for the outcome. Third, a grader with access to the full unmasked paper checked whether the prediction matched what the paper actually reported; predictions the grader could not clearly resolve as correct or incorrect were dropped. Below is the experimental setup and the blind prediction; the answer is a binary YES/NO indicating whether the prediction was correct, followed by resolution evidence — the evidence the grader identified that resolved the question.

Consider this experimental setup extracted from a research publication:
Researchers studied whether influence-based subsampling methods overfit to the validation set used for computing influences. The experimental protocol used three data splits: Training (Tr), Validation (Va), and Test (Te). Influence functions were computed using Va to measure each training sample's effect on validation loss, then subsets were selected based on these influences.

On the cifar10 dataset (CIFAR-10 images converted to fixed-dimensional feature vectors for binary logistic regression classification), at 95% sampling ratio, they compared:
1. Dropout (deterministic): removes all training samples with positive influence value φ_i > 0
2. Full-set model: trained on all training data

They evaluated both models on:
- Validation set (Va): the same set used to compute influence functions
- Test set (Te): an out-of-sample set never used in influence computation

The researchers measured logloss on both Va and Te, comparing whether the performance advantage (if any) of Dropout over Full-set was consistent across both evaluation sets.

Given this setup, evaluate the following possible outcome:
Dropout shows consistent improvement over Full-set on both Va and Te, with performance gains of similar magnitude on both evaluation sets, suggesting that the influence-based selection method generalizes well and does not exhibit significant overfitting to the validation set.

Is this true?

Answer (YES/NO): NO